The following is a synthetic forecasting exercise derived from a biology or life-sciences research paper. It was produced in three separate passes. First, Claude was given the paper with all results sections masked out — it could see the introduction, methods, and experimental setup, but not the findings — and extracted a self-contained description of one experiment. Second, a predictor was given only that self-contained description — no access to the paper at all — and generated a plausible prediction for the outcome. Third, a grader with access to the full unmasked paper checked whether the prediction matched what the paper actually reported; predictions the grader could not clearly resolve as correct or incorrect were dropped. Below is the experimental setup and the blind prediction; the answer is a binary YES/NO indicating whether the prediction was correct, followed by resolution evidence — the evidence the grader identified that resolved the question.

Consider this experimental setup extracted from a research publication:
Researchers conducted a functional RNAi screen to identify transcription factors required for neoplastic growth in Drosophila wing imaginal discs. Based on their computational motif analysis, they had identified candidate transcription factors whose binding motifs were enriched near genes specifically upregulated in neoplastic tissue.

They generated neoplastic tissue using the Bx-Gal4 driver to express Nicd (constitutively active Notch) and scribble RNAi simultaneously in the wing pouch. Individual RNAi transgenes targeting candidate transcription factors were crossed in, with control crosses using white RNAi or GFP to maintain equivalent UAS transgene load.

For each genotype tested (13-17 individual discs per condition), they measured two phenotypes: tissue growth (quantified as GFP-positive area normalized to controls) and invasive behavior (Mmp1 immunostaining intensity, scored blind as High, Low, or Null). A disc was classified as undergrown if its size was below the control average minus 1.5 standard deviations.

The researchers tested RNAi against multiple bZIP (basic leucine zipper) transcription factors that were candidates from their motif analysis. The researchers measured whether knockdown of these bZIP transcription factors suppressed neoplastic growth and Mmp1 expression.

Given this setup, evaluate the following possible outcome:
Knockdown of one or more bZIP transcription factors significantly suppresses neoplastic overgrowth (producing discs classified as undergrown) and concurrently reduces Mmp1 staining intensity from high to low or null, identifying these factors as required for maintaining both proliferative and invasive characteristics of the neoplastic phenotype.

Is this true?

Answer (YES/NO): YES